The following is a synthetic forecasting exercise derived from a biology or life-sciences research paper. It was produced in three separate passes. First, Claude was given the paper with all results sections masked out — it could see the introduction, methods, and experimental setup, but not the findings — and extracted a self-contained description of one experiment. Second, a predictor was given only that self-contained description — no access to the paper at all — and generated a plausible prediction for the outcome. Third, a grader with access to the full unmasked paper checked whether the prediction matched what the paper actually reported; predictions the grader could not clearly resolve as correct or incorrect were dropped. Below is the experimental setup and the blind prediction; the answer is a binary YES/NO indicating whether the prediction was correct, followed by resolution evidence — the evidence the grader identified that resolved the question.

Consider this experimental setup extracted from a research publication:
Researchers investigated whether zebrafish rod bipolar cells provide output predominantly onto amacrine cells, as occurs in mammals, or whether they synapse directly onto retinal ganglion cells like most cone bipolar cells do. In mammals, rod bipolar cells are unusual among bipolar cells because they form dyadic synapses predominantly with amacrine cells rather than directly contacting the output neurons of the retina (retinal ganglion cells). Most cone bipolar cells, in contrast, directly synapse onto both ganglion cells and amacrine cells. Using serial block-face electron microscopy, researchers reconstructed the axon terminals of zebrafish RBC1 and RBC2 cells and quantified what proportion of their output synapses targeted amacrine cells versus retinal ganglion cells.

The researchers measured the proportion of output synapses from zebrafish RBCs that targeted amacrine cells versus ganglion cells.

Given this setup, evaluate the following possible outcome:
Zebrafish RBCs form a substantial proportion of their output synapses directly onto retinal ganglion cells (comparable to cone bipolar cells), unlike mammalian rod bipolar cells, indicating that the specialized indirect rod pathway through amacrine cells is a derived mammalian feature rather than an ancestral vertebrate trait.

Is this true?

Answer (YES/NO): NO